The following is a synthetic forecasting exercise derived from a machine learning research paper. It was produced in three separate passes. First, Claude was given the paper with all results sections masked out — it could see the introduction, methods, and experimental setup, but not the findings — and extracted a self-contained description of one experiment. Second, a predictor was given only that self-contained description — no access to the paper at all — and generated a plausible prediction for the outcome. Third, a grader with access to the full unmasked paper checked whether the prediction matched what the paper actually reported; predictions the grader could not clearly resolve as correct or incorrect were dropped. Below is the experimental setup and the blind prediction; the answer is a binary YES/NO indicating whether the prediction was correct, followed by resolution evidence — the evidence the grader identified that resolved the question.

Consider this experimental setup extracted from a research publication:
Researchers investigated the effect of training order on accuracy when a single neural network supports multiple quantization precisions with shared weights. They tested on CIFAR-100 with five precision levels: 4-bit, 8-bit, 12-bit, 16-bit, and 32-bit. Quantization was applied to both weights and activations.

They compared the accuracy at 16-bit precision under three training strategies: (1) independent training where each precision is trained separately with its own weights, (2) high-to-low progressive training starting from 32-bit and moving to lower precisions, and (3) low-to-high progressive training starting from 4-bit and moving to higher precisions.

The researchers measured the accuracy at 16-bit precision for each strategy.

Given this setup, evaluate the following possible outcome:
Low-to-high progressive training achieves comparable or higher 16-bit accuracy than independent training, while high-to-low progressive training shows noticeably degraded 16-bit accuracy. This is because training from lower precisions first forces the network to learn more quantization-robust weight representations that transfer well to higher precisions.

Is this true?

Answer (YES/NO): NO